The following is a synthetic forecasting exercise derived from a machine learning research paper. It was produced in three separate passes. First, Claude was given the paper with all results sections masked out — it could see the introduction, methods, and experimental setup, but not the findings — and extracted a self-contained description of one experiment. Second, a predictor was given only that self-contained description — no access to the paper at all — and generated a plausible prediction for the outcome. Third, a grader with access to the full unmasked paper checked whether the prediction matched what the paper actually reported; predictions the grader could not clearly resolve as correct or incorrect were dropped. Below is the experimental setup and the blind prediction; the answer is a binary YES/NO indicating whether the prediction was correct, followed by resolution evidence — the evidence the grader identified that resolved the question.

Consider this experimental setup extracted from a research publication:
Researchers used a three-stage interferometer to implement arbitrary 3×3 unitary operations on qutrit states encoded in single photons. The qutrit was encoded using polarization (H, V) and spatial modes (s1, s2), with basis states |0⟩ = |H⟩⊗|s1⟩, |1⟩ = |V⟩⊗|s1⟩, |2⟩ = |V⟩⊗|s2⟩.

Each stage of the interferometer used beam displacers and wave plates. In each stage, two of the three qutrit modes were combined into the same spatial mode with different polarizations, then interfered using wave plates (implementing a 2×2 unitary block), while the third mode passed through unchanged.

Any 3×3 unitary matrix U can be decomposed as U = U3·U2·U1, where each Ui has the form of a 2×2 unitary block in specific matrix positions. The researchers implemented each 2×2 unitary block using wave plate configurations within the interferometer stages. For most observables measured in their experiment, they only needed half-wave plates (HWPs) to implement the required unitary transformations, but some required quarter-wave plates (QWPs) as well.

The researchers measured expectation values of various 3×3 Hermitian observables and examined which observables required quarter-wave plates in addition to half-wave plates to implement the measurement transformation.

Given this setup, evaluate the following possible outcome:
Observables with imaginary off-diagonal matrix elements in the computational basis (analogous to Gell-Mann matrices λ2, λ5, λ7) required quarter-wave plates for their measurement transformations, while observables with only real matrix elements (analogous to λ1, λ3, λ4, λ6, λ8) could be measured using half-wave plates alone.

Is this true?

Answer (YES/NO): YES